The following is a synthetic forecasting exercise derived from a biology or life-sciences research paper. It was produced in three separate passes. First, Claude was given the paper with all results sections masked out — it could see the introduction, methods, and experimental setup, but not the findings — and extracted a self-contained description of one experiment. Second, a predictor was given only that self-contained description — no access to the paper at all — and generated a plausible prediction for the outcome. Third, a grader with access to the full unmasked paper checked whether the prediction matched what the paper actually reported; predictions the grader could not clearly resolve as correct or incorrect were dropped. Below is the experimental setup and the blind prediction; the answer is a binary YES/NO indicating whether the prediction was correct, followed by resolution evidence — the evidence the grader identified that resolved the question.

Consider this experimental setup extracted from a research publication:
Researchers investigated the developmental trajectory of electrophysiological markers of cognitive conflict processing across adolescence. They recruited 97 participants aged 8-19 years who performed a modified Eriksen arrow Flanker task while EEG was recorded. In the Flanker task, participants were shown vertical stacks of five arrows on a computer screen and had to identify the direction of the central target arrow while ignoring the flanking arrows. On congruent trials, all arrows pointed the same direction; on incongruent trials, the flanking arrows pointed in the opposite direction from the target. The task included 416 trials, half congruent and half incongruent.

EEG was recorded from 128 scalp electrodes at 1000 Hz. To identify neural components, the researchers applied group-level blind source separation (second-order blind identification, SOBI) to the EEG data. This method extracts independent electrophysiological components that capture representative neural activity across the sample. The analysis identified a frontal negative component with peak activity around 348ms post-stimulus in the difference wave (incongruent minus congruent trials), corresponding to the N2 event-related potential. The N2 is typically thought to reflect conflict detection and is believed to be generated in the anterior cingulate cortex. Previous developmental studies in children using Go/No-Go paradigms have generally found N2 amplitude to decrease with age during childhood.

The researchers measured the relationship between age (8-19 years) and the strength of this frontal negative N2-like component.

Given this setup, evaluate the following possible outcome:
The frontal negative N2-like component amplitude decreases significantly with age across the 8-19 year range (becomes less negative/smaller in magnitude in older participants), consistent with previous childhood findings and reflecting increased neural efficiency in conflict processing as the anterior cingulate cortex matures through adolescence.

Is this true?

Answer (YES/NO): NO